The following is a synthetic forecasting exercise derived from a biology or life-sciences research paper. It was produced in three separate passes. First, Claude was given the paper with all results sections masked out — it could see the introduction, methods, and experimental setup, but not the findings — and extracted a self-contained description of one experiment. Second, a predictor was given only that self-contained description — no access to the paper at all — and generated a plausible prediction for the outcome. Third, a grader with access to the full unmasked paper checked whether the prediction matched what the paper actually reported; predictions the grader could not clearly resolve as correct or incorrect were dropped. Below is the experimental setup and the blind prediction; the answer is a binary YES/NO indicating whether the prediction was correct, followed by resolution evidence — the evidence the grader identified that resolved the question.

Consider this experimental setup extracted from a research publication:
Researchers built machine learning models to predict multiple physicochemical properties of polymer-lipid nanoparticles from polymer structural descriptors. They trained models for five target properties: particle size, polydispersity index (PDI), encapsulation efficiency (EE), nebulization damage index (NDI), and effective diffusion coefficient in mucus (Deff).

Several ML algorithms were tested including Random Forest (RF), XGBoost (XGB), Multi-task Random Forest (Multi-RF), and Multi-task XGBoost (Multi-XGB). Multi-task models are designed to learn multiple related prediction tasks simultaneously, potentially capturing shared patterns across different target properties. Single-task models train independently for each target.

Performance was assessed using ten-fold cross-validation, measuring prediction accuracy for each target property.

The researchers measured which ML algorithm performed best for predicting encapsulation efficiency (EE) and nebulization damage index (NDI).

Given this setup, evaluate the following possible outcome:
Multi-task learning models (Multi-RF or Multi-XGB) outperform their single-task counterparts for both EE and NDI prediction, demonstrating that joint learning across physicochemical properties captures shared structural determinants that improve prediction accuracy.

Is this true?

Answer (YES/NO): YES